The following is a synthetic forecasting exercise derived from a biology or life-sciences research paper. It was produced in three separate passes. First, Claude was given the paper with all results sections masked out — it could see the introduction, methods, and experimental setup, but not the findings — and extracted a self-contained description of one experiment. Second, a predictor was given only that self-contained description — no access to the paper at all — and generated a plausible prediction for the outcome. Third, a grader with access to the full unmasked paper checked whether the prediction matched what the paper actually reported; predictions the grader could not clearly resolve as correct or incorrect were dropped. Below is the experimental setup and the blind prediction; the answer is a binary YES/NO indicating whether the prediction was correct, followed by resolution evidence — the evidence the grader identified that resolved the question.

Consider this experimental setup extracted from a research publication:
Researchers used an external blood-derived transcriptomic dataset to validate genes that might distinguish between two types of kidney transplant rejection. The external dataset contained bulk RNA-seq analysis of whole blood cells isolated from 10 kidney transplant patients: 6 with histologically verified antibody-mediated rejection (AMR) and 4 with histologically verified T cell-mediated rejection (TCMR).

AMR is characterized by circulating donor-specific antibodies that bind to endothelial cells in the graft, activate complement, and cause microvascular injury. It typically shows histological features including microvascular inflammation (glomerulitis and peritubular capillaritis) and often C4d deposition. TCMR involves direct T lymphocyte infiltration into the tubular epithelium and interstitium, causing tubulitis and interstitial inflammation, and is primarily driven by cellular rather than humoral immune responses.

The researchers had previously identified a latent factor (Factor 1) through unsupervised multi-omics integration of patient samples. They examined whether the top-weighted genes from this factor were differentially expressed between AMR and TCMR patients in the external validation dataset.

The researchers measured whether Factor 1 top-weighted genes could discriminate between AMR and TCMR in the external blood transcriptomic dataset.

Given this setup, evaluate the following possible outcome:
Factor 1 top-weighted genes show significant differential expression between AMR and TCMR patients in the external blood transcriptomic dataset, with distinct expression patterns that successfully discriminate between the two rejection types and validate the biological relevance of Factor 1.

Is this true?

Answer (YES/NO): YES